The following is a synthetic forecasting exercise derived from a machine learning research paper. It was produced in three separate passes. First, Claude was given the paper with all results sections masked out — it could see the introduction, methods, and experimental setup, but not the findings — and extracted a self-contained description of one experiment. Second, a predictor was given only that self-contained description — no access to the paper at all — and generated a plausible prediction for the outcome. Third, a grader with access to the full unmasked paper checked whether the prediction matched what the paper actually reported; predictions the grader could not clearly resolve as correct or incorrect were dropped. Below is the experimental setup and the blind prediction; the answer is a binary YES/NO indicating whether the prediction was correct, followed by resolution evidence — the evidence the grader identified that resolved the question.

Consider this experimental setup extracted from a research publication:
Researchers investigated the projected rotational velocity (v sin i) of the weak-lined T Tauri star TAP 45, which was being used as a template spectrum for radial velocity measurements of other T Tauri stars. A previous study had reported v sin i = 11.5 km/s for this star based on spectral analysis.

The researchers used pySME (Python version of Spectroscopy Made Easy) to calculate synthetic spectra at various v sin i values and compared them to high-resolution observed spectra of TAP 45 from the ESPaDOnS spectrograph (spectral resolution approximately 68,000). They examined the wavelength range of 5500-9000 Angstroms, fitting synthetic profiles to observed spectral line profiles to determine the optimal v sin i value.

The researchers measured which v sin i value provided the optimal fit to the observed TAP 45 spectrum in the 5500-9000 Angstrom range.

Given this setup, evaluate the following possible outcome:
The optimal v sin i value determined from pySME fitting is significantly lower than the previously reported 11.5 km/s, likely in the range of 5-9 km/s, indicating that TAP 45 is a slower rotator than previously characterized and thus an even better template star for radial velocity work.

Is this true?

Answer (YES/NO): YES